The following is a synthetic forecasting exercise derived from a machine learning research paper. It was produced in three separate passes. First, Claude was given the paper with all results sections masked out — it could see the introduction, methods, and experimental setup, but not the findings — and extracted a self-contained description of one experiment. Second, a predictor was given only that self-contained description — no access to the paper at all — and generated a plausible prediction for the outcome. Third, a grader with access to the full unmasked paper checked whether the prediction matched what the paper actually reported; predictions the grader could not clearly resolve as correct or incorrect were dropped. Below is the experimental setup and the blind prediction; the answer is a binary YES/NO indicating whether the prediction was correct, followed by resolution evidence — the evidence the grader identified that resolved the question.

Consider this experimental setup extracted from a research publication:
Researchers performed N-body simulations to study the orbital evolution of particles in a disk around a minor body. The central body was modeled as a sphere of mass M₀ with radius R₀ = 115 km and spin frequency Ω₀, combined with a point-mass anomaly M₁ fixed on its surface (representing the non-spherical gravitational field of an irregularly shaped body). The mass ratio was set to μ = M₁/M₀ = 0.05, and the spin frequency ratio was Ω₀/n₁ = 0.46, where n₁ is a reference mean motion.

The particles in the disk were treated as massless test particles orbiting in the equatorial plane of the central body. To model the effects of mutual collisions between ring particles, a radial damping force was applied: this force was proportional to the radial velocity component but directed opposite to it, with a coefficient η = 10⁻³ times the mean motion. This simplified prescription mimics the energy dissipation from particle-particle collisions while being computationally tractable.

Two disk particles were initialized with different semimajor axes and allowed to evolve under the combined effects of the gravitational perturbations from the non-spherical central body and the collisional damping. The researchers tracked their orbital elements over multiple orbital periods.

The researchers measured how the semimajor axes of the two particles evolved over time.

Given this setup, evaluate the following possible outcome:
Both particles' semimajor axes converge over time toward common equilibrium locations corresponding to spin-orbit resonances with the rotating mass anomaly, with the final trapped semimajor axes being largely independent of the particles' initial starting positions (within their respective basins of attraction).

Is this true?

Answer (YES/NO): NO